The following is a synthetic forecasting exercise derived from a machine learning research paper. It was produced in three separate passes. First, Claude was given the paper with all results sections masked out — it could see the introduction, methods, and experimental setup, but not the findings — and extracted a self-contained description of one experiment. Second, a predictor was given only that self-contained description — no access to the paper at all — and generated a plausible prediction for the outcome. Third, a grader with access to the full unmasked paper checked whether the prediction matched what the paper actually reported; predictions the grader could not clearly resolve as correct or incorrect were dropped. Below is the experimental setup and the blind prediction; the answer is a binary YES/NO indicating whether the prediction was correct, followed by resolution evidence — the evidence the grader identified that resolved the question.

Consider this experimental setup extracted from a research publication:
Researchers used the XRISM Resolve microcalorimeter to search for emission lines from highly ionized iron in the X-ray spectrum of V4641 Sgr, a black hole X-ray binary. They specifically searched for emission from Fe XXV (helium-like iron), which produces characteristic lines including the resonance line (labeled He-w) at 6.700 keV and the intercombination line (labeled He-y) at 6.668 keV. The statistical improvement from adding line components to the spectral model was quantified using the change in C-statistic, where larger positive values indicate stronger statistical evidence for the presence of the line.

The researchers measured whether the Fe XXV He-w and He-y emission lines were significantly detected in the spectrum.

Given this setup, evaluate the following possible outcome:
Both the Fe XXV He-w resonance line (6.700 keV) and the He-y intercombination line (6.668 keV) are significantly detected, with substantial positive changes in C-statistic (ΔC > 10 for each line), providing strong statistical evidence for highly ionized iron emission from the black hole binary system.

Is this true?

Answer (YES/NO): YES